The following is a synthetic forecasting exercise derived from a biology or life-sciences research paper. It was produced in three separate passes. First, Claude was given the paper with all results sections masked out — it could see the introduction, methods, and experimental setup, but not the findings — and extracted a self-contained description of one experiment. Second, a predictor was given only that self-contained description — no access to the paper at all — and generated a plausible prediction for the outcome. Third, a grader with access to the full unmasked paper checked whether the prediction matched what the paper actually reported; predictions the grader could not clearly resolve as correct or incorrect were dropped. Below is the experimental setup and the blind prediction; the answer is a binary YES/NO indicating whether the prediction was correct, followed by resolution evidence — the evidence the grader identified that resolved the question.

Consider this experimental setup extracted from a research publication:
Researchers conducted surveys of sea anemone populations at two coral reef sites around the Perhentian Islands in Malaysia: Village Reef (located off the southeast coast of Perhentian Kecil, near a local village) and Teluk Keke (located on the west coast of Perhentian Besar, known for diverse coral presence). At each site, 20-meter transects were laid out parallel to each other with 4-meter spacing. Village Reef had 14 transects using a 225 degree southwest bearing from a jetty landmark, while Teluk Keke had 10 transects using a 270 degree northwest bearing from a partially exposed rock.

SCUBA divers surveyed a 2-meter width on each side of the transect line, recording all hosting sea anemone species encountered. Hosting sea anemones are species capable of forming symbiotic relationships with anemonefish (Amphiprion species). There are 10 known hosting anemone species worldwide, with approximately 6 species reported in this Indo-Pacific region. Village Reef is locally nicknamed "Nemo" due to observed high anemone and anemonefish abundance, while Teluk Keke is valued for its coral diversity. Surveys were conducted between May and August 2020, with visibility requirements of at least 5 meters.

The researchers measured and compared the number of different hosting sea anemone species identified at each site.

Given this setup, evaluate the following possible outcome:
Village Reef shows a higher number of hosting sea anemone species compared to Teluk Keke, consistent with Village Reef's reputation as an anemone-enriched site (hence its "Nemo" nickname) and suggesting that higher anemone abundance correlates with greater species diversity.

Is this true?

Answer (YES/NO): NO